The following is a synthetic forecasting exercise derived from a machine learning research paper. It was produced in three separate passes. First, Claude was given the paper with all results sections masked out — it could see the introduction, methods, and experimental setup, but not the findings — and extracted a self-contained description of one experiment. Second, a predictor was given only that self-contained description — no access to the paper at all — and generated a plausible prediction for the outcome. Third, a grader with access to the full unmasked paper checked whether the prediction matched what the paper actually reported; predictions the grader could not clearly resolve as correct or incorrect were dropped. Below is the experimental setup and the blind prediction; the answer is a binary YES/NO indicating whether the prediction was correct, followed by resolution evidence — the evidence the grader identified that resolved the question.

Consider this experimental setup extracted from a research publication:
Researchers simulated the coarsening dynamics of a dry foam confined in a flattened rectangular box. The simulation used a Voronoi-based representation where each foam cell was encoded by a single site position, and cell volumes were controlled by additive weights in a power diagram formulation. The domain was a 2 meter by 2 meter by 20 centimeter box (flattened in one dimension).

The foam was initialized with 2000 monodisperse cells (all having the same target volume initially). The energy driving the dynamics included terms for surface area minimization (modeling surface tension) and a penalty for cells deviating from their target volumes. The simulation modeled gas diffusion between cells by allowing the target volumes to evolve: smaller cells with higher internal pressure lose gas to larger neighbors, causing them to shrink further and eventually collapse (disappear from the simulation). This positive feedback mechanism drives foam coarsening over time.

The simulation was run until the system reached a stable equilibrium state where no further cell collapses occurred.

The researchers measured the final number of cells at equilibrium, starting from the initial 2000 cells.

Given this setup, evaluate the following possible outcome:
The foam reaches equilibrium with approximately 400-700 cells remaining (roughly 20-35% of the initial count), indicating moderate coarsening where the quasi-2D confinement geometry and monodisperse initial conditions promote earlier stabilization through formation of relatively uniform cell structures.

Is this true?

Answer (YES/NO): NO